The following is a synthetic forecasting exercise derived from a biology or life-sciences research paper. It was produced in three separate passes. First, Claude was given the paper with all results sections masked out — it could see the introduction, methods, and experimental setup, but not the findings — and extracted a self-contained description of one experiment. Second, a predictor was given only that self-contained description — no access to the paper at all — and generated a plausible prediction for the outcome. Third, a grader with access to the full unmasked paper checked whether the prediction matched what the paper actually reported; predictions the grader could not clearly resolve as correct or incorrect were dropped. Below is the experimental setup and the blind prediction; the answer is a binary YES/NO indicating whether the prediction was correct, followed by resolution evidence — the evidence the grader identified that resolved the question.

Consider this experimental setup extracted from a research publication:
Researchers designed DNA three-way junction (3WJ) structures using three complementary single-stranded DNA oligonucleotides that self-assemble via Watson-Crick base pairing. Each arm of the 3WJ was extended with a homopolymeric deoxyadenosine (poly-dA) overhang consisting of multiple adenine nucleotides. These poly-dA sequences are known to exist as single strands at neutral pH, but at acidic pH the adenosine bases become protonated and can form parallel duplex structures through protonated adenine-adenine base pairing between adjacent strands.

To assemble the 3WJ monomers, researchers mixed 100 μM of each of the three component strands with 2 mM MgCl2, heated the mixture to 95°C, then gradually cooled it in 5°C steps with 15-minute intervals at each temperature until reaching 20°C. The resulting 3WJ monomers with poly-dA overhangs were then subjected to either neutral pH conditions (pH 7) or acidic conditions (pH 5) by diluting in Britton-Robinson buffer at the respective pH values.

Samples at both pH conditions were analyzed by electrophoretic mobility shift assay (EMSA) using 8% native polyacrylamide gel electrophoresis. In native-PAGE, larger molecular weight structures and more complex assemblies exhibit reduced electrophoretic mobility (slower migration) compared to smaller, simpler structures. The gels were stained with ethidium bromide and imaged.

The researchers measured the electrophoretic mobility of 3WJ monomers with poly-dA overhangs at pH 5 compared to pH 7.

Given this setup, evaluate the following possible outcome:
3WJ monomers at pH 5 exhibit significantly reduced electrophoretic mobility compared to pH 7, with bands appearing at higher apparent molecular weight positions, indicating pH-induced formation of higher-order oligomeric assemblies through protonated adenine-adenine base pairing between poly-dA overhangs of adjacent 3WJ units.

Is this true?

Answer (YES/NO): YES